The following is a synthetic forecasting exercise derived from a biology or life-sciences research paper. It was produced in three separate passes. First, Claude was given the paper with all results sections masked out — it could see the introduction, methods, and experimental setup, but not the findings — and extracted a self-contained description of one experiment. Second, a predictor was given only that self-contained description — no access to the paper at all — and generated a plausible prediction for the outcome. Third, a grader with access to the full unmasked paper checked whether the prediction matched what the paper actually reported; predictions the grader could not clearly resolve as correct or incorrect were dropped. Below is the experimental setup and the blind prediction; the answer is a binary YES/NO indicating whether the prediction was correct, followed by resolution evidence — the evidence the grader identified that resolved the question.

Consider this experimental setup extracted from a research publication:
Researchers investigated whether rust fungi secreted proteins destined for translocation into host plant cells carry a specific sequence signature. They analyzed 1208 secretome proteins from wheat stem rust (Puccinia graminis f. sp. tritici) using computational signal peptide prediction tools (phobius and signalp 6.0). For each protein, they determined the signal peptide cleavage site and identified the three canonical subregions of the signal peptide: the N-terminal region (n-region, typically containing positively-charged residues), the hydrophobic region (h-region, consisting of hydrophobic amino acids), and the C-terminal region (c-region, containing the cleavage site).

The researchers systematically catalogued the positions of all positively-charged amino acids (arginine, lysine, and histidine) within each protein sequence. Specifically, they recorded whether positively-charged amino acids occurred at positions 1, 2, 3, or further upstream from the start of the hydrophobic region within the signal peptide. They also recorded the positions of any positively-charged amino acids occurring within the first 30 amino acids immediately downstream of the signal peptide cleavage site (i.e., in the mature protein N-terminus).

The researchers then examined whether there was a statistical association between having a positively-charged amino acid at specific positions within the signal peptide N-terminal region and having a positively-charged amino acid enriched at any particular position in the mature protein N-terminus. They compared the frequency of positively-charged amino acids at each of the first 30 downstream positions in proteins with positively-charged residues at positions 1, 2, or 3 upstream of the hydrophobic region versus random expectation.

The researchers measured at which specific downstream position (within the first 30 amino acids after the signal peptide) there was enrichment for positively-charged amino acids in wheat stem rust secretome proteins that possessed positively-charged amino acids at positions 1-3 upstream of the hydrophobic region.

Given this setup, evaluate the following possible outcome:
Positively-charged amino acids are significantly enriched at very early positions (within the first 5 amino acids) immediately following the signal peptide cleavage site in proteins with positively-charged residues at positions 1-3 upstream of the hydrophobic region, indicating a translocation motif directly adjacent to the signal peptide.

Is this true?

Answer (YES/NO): NO